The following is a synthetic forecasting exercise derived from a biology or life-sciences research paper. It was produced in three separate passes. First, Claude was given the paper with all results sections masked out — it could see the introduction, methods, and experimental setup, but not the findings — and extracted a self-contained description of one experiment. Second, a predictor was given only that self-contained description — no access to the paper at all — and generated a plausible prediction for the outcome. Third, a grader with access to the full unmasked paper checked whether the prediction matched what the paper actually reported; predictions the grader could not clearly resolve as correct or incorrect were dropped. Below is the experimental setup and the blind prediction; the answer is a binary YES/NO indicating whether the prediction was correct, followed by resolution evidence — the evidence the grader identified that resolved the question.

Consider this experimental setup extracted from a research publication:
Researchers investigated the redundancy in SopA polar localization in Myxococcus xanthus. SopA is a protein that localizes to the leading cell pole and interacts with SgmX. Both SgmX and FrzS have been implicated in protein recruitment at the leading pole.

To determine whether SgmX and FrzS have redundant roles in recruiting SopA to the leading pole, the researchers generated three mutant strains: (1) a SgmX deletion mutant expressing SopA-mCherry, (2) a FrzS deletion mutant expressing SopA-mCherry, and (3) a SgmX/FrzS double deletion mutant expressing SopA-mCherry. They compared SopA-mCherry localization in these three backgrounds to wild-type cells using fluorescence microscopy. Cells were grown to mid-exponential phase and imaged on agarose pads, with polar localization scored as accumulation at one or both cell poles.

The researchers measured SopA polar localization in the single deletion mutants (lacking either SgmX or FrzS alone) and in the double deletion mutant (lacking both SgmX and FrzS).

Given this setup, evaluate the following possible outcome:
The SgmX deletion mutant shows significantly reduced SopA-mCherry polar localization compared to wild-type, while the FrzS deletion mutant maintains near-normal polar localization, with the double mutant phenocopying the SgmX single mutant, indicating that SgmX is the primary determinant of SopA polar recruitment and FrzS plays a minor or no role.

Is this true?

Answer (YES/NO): NO